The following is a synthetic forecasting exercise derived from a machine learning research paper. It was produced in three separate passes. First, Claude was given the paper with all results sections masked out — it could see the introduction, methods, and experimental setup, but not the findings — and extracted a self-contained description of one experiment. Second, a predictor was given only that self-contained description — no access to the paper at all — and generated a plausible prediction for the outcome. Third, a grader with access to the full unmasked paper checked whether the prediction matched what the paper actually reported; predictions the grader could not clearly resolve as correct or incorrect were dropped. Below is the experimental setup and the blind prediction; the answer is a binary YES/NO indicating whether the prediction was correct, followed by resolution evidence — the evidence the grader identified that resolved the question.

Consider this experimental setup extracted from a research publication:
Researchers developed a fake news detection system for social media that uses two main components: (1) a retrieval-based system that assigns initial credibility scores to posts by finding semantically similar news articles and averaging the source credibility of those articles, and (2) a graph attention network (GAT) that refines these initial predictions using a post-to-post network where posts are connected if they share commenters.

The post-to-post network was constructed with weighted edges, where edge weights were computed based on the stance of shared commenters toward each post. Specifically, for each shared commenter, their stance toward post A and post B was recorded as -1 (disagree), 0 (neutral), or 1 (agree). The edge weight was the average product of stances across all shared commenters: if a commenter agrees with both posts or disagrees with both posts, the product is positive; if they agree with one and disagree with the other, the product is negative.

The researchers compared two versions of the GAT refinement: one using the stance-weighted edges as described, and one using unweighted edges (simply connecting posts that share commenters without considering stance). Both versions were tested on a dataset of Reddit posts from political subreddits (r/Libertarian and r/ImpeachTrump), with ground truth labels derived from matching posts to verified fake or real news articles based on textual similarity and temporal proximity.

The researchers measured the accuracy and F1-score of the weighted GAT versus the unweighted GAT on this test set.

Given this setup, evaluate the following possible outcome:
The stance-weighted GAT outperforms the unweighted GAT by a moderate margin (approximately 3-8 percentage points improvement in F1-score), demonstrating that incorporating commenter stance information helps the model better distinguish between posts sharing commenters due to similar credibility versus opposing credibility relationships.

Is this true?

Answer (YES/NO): YES